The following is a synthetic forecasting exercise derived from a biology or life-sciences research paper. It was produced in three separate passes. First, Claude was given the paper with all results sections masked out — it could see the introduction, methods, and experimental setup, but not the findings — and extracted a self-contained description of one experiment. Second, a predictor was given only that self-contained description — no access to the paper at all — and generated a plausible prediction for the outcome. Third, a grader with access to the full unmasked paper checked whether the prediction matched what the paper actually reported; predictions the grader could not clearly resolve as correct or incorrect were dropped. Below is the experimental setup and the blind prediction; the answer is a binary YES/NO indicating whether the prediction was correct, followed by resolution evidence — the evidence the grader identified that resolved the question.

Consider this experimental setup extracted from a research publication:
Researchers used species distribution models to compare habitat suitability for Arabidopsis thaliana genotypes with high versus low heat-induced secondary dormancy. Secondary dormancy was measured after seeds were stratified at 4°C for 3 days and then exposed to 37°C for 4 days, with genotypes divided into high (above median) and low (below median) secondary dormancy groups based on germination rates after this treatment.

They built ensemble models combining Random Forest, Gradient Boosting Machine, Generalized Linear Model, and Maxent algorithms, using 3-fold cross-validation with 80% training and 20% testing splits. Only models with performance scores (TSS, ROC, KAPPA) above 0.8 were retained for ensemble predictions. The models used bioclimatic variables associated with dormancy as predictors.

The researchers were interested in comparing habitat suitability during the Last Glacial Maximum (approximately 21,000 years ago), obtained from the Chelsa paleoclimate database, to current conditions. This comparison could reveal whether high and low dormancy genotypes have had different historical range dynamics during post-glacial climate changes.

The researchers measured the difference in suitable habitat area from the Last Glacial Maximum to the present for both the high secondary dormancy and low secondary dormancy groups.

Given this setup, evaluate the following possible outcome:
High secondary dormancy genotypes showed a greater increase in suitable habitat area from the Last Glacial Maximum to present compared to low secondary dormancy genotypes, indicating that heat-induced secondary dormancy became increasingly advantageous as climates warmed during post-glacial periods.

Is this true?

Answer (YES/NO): NO